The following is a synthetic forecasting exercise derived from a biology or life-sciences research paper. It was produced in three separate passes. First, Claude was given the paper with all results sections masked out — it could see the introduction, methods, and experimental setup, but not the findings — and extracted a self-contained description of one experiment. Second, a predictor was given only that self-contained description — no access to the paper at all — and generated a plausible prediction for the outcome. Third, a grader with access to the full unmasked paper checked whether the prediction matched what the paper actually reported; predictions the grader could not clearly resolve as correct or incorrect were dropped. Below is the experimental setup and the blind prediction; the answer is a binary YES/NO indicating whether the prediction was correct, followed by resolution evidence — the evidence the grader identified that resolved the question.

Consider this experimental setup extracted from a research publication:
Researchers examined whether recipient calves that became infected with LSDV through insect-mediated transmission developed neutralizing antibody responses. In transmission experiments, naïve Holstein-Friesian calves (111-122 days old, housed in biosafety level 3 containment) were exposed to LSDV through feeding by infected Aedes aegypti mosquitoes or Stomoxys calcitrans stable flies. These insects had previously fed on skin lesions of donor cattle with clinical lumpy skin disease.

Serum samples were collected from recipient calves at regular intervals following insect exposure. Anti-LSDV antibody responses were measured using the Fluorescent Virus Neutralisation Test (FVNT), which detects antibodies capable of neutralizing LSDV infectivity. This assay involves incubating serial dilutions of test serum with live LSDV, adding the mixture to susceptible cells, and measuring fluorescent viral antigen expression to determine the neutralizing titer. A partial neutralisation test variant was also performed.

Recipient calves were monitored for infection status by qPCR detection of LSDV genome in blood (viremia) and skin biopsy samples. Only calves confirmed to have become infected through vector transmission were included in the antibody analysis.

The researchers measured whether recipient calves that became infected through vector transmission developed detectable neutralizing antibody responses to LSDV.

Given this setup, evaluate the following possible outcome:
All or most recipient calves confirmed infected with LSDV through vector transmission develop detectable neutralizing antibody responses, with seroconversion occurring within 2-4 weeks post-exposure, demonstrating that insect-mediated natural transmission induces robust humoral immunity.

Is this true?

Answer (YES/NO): YES